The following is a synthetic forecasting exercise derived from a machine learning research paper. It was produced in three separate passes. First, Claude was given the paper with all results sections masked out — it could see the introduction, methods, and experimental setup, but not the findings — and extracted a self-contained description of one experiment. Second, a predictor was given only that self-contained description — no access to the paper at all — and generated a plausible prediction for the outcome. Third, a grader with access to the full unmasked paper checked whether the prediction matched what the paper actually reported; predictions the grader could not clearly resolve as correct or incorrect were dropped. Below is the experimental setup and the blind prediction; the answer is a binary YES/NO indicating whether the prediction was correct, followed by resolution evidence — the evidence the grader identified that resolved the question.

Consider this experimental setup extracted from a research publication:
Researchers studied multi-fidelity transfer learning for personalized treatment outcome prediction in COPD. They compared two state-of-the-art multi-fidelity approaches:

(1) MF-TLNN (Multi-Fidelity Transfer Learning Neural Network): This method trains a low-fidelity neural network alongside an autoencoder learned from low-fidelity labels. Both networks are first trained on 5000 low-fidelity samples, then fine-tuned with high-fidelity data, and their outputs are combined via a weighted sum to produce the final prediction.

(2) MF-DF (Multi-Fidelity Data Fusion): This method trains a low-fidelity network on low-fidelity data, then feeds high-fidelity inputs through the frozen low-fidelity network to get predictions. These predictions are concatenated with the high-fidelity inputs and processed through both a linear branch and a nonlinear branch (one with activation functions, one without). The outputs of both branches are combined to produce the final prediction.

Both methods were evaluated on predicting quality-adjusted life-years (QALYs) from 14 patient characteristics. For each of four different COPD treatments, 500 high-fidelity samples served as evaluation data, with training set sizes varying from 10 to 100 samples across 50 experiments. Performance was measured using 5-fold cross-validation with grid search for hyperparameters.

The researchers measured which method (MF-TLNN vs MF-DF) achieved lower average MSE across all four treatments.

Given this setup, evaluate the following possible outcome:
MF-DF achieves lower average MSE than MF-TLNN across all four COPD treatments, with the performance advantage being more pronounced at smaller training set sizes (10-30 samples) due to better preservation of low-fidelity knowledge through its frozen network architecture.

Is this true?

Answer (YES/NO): NO